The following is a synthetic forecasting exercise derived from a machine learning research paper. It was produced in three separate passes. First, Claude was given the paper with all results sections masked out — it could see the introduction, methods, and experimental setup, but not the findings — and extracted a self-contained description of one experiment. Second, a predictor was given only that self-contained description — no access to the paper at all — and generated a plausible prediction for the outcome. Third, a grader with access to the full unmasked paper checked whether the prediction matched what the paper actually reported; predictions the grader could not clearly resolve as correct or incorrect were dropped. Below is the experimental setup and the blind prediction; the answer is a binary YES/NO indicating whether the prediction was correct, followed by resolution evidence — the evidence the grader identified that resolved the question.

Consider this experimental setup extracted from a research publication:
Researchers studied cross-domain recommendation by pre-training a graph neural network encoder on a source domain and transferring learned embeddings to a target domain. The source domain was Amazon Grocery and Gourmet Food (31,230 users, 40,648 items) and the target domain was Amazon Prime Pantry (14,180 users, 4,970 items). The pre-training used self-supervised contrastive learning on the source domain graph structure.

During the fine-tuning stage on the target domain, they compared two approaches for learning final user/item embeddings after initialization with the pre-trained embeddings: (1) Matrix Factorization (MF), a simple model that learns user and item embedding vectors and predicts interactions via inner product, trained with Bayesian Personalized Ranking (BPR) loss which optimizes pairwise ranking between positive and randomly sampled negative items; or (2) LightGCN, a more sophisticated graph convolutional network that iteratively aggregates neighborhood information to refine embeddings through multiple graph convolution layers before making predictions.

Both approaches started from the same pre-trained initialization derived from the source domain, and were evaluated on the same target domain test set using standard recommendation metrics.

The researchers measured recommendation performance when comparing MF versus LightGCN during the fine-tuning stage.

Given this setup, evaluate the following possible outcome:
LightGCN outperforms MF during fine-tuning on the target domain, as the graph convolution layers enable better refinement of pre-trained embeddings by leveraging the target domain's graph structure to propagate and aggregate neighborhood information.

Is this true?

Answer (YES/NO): NO